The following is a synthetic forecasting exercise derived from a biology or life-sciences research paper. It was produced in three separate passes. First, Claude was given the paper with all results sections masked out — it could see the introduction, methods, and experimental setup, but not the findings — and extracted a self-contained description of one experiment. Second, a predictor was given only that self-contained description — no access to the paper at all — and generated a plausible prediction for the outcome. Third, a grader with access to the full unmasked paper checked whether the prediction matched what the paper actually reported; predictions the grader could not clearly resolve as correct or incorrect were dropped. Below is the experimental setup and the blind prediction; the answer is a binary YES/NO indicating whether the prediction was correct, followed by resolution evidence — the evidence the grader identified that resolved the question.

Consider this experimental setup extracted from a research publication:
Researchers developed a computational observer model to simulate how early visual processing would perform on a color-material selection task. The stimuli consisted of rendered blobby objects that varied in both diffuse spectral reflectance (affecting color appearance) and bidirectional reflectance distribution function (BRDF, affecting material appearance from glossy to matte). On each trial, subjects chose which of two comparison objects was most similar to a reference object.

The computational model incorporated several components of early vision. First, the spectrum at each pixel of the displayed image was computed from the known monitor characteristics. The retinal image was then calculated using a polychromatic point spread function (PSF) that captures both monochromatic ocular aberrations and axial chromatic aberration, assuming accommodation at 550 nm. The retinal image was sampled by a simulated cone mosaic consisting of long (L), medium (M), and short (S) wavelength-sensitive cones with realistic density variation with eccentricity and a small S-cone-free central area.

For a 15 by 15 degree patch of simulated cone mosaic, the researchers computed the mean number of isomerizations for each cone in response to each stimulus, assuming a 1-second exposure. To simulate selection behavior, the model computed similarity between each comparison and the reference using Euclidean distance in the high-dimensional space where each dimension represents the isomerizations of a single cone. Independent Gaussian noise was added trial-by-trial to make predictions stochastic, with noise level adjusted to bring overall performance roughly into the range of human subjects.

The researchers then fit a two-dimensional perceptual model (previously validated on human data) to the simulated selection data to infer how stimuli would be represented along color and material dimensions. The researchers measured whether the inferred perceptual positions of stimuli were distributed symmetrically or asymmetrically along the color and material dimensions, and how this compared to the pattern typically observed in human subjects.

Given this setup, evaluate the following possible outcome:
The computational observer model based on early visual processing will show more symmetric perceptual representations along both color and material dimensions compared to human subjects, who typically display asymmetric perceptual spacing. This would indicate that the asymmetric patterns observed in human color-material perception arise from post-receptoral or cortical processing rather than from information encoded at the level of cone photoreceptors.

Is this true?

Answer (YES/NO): NO